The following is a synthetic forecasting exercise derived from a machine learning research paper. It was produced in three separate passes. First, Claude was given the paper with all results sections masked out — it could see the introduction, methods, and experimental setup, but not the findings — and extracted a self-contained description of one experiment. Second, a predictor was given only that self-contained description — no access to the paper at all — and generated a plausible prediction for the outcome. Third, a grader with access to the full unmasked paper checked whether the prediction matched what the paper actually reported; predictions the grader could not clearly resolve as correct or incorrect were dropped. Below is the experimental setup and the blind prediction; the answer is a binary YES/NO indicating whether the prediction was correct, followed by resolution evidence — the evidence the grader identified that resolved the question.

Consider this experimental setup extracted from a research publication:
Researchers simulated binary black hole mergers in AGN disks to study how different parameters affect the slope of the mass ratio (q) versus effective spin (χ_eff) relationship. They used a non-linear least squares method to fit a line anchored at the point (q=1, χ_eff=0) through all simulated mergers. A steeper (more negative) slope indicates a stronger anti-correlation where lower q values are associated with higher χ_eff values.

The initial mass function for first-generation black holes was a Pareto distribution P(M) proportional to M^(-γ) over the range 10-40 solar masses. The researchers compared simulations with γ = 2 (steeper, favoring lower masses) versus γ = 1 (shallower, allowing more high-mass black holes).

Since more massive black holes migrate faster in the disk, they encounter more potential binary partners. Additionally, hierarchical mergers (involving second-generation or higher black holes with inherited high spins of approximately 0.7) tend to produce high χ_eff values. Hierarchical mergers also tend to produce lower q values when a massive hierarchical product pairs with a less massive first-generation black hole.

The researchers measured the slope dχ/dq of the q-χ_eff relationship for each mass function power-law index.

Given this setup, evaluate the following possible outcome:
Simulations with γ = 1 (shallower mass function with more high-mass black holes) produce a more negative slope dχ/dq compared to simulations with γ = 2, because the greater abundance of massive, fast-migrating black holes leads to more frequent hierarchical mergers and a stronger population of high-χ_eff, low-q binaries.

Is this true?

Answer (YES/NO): YES